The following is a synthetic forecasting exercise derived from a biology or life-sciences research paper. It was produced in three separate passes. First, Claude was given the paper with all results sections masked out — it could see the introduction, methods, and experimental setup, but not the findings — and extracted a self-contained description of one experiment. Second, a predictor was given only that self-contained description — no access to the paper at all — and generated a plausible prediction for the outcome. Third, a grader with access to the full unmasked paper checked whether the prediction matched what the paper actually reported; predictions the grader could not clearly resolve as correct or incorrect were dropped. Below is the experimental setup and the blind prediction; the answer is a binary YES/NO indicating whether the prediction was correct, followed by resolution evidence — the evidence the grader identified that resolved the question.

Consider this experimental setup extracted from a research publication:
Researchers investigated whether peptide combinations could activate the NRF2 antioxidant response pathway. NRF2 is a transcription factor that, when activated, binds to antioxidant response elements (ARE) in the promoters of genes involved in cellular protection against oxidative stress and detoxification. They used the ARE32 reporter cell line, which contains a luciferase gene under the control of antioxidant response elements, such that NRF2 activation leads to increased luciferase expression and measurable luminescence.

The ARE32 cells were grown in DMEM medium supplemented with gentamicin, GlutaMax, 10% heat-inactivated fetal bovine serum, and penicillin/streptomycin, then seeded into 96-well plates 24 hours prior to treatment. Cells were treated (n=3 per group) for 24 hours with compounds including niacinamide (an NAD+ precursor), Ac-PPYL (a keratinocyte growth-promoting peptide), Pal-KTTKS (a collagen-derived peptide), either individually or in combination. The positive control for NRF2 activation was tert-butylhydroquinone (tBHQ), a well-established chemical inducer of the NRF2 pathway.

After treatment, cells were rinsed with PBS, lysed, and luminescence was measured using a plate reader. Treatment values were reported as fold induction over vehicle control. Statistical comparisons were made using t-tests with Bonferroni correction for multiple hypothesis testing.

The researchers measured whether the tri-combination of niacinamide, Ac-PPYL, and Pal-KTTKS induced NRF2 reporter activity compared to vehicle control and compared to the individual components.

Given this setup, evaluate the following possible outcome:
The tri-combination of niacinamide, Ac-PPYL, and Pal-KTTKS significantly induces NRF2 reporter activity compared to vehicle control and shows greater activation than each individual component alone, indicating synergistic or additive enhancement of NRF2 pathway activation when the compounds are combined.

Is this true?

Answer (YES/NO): YES